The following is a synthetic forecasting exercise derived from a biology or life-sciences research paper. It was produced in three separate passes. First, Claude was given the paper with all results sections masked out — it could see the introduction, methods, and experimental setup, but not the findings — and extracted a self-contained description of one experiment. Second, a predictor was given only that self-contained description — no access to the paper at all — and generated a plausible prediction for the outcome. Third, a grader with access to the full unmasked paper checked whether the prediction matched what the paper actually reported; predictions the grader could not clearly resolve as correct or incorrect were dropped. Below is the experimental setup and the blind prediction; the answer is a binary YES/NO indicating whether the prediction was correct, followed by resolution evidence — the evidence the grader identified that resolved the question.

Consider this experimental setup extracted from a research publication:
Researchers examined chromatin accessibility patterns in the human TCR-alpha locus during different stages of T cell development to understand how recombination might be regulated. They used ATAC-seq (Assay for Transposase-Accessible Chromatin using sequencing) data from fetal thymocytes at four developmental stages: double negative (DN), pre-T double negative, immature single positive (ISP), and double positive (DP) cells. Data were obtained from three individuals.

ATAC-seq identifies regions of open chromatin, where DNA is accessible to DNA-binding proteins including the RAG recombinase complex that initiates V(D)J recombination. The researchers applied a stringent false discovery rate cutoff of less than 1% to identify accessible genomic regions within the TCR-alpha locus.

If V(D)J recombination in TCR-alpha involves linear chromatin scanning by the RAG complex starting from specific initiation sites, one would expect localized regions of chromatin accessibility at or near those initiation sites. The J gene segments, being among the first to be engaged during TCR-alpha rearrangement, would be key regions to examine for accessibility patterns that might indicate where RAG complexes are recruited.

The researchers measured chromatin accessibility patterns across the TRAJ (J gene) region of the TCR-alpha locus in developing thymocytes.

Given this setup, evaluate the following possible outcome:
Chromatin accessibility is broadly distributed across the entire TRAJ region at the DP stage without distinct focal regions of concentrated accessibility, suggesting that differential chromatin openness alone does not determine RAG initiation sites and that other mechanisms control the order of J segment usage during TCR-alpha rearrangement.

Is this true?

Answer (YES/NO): NO